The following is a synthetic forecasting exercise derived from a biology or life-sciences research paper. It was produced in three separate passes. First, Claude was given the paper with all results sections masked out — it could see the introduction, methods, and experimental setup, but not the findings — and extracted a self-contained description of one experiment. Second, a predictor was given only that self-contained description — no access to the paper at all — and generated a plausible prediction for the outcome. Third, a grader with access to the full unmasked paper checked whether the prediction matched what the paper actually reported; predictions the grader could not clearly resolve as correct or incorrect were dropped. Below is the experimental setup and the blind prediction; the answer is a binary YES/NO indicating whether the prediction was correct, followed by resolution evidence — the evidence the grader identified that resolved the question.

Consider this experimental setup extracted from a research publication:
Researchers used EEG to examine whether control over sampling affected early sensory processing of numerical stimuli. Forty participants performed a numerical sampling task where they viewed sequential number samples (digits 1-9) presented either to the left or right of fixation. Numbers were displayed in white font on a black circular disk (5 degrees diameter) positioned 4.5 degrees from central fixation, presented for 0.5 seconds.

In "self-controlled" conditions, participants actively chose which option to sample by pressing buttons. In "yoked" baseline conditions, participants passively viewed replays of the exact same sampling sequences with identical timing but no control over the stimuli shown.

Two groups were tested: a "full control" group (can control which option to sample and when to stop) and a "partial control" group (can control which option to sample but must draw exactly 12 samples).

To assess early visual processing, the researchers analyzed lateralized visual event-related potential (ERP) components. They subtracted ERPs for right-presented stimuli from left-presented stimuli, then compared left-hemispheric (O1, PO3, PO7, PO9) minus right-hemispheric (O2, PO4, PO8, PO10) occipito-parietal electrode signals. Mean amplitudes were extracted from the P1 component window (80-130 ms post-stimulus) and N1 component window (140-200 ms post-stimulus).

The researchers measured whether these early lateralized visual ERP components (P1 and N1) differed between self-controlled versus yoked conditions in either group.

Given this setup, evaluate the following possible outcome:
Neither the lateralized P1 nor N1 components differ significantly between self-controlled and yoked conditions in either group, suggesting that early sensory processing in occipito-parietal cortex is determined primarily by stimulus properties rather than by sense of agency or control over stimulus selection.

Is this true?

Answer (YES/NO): YES